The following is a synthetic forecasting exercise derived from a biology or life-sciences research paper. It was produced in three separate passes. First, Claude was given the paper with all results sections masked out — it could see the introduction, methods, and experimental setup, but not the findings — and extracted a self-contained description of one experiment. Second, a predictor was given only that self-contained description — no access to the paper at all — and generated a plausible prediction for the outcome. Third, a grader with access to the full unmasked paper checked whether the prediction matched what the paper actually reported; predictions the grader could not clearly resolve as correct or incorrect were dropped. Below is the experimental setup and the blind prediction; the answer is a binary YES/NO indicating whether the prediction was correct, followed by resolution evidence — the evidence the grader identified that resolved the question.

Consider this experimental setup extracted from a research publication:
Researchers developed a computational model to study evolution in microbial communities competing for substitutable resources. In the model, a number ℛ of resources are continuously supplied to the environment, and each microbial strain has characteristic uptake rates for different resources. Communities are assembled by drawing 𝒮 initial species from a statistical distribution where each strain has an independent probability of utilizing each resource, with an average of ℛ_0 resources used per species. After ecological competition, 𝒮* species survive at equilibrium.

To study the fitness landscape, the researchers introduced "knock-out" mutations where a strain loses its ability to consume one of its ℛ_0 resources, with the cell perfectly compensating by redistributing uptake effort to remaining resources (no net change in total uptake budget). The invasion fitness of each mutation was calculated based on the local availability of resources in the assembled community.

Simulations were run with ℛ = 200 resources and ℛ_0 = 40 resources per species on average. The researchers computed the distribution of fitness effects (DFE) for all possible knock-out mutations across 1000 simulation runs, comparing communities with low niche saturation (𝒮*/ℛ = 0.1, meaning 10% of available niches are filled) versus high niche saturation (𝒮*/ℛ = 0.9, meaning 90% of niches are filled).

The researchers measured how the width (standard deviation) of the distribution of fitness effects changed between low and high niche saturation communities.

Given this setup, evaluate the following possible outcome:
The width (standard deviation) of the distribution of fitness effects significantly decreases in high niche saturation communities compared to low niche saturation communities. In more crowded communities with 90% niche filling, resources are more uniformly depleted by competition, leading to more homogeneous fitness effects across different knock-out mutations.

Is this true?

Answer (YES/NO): YES